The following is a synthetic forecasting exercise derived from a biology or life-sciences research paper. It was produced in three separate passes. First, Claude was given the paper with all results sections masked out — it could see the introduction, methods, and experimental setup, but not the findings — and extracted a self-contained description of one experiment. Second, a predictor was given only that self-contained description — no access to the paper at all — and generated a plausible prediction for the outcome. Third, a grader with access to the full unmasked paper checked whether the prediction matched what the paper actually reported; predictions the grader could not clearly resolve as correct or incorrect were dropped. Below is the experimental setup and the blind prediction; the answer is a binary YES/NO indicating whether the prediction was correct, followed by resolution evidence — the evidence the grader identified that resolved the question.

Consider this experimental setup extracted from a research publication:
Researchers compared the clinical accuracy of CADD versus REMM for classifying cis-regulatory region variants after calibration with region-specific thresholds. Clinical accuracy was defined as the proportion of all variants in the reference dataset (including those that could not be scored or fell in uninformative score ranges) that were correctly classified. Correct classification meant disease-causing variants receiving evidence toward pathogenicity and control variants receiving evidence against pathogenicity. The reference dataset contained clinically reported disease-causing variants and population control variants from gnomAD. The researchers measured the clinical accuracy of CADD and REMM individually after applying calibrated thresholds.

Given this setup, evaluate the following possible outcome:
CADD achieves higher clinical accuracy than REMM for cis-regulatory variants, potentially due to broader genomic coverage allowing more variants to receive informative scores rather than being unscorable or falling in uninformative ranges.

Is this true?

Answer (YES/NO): NO